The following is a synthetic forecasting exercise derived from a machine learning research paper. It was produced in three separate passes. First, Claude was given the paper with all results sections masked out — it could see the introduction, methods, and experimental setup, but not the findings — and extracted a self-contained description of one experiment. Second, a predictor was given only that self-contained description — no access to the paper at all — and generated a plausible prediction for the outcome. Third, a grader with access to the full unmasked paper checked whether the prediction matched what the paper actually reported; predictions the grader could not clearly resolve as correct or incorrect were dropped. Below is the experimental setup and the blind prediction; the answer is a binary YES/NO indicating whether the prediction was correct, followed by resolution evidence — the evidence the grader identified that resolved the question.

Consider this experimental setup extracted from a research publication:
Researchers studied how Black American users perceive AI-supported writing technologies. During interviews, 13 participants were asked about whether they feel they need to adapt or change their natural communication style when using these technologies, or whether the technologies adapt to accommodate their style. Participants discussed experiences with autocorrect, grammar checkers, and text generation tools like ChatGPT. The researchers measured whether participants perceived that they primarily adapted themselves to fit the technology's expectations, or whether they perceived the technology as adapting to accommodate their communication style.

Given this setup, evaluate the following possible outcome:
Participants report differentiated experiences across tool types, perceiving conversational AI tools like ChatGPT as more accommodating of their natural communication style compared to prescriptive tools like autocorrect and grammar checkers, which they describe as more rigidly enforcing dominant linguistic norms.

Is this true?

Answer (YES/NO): NO